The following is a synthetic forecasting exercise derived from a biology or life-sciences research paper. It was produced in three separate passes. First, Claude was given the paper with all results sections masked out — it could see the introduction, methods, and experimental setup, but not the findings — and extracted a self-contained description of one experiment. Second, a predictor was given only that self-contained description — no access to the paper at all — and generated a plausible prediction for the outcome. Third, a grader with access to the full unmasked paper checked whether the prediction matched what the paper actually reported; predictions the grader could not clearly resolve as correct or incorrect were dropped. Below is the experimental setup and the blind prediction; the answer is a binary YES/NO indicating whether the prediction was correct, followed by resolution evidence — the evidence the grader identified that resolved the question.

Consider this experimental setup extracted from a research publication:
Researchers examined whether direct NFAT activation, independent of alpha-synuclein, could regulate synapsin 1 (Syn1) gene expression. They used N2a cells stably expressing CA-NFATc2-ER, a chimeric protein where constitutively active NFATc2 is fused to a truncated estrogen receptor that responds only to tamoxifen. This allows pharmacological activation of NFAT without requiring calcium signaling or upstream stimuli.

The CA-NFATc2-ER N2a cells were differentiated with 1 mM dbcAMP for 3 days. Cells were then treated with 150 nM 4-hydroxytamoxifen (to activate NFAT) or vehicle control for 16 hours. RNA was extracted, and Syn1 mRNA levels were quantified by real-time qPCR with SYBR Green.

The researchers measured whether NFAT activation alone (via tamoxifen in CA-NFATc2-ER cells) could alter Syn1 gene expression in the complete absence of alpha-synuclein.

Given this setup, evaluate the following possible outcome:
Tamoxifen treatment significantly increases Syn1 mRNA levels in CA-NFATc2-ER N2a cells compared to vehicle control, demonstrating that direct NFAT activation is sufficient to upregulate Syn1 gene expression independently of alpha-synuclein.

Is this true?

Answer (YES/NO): NO